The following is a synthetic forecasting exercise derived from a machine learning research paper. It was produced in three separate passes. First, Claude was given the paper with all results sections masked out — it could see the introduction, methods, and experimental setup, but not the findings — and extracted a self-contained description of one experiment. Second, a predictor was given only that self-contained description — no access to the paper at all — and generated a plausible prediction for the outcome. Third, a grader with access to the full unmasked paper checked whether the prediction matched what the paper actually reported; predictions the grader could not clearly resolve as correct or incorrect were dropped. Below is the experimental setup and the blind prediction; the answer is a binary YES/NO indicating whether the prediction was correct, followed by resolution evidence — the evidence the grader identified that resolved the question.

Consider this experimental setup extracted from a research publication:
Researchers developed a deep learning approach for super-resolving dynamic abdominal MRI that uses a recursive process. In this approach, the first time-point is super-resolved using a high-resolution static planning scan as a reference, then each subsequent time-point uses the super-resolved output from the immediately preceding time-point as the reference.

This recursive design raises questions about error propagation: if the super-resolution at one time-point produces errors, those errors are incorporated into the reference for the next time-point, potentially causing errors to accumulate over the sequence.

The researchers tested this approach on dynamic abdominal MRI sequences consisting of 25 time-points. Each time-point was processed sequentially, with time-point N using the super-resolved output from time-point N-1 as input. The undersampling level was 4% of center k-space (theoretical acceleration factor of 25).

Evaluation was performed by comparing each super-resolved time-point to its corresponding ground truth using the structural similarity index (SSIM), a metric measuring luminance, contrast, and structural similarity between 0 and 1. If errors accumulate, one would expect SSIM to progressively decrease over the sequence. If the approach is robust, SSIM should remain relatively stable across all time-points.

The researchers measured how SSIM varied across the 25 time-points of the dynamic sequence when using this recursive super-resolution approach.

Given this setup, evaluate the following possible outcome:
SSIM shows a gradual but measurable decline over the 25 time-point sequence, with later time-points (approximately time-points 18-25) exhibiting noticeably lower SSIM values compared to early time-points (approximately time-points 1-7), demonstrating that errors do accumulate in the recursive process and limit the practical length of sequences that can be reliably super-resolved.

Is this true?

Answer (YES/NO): NO